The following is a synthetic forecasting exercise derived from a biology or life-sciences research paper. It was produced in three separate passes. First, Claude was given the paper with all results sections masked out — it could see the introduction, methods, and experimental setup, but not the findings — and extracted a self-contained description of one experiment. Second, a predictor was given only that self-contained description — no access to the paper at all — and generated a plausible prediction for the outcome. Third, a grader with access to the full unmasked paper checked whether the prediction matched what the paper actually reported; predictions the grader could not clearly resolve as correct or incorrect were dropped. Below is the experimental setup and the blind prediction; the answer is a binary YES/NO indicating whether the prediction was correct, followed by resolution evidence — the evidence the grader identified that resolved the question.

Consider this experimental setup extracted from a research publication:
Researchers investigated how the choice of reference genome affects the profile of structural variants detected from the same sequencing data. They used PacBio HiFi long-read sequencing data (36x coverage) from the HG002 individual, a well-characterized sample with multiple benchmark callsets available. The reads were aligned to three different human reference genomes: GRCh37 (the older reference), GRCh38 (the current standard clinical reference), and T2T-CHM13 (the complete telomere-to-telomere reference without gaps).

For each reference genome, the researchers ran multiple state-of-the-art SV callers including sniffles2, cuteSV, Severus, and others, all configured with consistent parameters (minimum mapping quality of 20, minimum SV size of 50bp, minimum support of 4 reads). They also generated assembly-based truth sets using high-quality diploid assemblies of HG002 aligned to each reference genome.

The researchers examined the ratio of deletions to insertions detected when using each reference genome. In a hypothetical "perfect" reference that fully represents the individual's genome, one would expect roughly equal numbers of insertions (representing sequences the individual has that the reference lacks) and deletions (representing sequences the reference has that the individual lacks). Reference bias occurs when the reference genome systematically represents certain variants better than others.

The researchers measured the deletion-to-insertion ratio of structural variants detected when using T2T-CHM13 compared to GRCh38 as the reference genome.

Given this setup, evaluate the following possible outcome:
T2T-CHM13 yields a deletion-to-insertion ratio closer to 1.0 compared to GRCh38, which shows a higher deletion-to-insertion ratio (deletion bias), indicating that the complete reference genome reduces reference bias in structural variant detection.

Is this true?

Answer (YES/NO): NO